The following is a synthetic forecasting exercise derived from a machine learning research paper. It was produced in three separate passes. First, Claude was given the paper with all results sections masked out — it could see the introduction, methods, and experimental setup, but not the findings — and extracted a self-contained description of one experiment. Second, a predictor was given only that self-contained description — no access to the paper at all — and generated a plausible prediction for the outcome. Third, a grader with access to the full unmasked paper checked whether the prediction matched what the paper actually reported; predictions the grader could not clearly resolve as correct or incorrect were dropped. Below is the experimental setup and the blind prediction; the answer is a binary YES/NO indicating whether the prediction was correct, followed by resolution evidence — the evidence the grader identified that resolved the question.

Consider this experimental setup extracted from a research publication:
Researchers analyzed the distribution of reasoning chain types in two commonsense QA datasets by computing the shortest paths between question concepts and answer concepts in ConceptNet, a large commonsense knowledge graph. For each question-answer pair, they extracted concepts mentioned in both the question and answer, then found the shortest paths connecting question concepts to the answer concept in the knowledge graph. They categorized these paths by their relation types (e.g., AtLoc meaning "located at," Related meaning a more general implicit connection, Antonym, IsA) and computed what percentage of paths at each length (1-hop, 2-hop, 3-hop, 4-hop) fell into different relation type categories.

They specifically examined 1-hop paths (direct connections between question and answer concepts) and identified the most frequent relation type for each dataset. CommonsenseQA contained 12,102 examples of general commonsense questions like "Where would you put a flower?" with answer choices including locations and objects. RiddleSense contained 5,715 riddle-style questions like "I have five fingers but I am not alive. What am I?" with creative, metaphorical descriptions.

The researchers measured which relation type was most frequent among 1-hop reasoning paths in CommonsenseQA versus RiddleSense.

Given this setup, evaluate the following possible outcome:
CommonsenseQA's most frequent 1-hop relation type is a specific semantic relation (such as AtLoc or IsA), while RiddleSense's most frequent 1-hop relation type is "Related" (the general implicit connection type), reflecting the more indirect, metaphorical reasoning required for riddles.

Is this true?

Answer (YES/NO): YES